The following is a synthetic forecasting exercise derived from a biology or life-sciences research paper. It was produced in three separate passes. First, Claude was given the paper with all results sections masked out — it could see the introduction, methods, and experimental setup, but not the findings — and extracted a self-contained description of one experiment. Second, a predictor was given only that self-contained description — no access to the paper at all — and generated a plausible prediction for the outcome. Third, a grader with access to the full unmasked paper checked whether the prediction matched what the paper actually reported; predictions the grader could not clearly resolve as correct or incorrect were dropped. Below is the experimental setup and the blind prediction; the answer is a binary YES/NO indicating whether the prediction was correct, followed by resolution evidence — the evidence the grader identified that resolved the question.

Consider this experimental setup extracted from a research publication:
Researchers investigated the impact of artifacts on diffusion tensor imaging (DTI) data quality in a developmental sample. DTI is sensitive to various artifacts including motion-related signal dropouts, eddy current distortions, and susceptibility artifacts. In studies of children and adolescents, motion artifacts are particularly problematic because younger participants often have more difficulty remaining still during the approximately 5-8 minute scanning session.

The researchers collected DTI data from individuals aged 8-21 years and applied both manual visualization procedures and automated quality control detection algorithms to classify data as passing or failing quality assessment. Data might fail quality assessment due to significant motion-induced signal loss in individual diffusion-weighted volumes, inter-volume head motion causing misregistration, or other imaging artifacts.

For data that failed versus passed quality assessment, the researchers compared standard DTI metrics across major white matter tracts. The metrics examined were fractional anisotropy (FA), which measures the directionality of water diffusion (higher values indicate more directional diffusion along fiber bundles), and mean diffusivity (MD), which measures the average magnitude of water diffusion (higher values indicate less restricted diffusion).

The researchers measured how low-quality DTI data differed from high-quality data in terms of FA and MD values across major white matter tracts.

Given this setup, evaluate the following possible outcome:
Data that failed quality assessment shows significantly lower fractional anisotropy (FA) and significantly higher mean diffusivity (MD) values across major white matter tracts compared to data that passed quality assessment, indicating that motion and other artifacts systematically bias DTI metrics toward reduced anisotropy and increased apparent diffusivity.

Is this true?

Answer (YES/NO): YES